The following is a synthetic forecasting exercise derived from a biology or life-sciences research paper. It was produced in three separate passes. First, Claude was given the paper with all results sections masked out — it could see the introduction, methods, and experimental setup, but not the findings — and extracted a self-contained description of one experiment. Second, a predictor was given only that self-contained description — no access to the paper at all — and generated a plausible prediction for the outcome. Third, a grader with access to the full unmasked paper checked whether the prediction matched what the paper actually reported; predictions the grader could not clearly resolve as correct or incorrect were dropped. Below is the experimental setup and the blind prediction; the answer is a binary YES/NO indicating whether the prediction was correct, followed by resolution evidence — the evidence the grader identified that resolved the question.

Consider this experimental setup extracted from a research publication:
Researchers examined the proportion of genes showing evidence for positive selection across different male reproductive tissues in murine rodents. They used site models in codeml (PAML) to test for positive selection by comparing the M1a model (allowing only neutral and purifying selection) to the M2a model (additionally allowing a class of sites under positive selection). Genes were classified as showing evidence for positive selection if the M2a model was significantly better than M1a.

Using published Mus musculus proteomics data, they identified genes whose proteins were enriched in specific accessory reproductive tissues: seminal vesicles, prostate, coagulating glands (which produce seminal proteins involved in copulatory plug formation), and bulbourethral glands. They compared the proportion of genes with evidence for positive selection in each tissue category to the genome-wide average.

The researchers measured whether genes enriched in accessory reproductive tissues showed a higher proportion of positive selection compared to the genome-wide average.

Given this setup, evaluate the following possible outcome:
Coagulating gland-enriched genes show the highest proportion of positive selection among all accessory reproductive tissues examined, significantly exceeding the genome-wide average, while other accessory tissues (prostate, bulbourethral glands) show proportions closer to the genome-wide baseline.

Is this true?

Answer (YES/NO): NO